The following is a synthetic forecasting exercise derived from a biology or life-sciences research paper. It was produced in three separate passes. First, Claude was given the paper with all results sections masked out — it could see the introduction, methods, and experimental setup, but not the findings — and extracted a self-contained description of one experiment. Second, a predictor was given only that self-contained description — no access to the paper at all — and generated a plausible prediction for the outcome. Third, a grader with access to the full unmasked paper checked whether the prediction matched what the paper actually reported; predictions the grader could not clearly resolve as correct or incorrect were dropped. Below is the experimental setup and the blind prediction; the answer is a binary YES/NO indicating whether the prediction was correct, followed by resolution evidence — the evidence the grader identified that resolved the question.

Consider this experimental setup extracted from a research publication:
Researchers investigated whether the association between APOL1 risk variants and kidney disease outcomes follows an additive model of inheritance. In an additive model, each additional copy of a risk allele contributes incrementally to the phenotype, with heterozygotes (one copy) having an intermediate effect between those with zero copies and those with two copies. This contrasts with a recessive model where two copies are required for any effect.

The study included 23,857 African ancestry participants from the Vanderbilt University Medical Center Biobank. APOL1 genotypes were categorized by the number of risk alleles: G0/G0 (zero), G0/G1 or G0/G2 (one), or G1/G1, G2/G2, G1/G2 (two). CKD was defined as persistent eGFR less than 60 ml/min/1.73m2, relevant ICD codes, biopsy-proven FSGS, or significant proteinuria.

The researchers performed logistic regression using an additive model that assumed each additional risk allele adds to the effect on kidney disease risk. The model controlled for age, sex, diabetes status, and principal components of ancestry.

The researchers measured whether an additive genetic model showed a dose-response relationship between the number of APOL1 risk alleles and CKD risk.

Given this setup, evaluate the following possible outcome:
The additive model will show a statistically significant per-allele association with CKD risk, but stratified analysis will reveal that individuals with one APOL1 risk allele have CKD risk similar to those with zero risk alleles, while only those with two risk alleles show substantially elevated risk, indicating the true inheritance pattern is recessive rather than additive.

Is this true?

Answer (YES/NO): NO